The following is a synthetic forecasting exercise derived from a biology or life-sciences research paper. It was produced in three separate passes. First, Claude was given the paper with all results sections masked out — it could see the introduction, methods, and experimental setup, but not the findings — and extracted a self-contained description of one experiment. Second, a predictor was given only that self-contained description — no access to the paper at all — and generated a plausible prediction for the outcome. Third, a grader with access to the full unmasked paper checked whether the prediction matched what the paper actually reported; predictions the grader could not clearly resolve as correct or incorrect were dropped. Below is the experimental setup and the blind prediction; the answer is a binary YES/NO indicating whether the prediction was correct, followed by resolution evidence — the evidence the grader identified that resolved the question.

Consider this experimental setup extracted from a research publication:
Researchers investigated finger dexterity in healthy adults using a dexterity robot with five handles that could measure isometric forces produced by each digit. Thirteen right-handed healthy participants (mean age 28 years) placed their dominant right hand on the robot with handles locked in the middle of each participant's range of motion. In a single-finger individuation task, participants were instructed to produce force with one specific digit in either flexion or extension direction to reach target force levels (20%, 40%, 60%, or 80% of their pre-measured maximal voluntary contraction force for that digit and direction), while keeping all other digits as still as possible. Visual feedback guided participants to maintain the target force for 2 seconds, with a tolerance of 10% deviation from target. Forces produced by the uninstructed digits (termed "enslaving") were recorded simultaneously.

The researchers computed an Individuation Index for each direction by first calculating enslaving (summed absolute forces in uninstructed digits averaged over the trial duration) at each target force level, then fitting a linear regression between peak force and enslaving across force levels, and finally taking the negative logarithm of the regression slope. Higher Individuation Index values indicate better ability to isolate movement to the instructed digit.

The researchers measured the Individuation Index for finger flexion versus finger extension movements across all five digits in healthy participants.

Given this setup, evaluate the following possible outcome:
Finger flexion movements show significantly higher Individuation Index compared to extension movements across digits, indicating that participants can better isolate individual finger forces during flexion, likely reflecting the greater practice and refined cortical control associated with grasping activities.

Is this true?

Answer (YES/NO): YES